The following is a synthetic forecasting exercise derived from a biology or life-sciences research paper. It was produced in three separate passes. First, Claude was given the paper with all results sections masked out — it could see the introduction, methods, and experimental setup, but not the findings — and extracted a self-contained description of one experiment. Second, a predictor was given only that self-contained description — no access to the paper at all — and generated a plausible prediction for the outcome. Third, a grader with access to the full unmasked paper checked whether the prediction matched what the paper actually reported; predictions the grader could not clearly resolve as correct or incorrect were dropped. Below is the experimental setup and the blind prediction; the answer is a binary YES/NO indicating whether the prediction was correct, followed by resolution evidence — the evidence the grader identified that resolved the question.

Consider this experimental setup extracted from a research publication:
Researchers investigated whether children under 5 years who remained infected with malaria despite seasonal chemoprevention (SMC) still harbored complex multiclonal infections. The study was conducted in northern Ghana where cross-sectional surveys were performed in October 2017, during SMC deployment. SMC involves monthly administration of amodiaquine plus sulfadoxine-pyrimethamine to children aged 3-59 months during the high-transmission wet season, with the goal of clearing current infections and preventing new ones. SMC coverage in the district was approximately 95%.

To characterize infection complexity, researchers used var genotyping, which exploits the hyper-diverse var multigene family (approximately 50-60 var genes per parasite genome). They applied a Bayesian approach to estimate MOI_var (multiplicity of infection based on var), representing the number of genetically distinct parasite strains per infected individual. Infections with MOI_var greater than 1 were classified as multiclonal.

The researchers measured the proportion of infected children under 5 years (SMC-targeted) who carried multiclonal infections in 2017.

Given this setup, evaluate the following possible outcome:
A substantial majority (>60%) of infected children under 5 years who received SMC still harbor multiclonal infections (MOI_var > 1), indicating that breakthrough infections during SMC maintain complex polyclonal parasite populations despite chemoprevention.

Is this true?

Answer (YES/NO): YES